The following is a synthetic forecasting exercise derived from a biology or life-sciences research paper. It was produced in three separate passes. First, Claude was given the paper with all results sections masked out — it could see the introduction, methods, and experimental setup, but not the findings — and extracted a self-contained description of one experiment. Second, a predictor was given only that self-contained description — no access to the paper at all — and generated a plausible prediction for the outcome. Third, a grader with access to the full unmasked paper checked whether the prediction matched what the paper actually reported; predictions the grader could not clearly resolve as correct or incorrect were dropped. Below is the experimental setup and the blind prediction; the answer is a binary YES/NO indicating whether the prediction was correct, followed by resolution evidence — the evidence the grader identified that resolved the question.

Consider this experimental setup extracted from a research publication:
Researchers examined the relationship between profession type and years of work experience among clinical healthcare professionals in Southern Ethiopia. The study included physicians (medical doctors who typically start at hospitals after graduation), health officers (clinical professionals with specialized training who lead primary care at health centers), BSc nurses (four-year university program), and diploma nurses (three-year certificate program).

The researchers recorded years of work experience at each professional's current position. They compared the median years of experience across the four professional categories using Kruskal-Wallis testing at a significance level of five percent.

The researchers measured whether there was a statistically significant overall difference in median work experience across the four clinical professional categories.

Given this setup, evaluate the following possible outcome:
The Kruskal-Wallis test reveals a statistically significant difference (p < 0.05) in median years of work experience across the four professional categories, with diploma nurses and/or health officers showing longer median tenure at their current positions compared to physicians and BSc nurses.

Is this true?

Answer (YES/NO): NO